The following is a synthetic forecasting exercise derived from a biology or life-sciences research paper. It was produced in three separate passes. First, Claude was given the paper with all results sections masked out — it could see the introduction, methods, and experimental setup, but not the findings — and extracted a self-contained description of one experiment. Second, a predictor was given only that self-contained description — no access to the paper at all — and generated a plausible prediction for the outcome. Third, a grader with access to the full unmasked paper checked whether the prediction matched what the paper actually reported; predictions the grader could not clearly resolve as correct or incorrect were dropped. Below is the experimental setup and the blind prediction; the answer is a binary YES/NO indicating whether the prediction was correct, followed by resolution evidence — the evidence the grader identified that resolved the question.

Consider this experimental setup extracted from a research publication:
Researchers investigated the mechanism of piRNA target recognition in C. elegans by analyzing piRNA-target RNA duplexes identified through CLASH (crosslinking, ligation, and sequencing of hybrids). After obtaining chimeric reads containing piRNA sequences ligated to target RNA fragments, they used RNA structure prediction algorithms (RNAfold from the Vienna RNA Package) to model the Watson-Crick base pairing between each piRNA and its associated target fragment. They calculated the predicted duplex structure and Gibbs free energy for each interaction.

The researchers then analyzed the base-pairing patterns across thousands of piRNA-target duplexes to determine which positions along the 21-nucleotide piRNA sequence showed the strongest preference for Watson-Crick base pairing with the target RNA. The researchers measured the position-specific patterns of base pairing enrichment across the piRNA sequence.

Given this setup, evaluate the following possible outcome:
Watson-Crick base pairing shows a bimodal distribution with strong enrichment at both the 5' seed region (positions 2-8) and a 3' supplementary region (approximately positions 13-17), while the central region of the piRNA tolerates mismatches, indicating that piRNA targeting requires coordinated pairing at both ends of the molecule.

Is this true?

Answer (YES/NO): NO